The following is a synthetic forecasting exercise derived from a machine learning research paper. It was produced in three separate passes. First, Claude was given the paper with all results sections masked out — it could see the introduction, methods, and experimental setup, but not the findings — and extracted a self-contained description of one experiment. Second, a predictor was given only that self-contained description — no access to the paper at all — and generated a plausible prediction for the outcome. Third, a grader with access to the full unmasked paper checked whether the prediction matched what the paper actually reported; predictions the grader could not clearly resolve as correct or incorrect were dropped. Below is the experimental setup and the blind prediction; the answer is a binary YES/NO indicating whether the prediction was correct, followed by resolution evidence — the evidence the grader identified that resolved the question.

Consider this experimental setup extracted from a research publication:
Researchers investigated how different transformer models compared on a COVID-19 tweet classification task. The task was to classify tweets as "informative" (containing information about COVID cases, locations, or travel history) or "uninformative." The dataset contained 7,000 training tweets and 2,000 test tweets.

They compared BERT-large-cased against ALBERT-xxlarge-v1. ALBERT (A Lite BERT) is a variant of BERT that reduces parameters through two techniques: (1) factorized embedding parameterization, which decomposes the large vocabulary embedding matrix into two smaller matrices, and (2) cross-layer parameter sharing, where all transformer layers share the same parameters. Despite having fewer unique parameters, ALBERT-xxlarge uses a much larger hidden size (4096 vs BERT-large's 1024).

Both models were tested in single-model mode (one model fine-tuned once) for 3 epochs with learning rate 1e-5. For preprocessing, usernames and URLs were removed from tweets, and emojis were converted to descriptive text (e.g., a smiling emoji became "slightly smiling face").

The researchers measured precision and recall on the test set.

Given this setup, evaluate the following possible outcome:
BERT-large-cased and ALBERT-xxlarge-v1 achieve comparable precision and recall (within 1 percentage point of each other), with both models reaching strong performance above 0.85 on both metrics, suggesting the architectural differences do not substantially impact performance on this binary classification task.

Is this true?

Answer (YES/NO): NO